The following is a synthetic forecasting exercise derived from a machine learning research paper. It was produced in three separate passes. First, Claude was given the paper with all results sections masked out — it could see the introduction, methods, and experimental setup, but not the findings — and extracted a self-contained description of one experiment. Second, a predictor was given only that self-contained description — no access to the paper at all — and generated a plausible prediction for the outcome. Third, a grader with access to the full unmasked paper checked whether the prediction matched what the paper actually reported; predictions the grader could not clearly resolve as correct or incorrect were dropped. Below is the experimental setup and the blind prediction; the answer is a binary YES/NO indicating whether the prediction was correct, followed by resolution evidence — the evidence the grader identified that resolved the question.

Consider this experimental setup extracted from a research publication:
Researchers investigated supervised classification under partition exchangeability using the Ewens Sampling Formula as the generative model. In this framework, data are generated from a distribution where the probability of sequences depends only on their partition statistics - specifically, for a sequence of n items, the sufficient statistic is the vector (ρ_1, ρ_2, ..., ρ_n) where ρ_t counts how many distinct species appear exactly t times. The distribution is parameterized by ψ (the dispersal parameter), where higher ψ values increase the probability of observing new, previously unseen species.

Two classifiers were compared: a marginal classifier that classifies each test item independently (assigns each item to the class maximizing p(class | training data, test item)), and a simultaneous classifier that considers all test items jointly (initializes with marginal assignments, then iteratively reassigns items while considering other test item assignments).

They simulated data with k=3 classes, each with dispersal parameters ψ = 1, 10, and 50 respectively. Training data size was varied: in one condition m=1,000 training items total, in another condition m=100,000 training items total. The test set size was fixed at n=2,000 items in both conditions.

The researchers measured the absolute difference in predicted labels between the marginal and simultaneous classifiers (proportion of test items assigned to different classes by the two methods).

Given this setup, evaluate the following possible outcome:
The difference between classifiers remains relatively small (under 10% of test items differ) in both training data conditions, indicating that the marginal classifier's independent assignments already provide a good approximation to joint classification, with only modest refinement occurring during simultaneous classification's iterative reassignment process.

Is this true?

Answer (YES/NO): YES